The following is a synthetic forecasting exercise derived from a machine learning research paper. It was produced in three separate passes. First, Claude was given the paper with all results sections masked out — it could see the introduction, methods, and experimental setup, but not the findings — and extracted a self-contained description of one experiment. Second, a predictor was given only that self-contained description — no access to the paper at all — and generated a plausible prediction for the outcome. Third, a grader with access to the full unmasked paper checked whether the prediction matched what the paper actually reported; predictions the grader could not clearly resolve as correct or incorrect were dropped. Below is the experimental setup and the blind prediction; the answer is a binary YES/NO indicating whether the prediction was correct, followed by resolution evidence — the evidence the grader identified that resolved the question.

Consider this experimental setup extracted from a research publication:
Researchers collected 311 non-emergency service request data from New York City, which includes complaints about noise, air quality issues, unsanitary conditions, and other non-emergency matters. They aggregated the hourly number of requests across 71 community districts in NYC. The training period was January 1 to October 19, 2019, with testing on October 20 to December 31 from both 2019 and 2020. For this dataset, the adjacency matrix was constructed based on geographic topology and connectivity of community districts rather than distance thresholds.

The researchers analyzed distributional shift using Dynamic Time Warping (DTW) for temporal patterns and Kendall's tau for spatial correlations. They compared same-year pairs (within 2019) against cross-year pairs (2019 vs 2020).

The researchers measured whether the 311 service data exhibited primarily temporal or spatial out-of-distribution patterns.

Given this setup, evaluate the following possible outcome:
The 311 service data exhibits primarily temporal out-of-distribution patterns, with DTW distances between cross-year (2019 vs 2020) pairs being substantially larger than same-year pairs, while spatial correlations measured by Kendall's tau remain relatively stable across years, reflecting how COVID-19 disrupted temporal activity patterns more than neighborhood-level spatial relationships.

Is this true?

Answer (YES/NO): YES